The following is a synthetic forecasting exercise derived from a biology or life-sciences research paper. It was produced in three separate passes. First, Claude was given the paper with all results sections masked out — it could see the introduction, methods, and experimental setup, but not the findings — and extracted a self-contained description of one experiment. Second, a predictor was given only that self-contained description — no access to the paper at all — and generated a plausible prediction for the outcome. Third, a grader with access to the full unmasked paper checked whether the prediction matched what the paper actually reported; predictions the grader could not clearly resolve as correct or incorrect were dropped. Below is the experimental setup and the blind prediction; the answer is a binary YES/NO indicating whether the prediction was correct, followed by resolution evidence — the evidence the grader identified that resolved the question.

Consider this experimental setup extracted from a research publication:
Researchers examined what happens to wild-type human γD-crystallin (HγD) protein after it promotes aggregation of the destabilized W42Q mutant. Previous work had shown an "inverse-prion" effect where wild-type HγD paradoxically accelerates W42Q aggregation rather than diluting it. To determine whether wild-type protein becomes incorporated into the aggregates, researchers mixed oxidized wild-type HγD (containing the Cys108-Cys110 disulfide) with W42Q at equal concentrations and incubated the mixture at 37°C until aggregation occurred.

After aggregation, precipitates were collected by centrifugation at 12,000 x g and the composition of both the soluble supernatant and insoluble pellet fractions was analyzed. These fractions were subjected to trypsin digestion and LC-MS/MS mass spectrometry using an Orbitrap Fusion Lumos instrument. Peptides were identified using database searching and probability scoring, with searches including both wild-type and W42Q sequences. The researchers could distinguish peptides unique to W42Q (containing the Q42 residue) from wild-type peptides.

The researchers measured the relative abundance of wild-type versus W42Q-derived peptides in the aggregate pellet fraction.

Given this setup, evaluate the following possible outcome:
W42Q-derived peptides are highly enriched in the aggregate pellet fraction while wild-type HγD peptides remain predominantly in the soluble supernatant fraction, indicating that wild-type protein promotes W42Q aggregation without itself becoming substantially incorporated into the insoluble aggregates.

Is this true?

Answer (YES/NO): YES